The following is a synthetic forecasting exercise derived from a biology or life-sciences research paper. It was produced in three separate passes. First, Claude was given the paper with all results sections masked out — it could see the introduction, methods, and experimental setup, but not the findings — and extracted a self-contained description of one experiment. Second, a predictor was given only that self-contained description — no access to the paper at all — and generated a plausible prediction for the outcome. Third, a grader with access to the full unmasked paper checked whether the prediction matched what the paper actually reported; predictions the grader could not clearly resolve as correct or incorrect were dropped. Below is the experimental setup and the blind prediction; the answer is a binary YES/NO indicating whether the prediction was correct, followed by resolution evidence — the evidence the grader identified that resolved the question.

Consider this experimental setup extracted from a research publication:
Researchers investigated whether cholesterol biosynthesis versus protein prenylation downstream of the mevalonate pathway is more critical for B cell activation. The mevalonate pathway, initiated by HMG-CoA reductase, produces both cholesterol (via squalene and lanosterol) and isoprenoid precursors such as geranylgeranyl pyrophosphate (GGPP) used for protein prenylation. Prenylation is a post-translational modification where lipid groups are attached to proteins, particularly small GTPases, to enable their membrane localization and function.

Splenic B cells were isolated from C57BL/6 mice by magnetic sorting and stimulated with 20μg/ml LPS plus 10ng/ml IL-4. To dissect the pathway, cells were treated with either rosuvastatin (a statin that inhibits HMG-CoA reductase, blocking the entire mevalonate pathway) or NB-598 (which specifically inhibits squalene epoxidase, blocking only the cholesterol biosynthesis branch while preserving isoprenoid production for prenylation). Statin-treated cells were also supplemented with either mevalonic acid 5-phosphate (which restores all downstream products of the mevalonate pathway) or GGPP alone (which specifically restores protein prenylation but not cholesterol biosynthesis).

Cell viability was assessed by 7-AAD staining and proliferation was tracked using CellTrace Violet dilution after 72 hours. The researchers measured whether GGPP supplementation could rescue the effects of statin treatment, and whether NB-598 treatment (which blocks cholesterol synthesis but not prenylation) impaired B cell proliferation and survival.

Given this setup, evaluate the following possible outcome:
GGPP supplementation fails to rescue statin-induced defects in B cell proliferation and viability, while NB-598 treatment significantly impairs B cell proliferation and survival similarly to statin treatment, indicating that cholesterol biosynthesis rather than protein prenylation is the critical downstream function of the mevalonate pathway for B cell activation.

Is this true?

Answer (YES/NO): NO